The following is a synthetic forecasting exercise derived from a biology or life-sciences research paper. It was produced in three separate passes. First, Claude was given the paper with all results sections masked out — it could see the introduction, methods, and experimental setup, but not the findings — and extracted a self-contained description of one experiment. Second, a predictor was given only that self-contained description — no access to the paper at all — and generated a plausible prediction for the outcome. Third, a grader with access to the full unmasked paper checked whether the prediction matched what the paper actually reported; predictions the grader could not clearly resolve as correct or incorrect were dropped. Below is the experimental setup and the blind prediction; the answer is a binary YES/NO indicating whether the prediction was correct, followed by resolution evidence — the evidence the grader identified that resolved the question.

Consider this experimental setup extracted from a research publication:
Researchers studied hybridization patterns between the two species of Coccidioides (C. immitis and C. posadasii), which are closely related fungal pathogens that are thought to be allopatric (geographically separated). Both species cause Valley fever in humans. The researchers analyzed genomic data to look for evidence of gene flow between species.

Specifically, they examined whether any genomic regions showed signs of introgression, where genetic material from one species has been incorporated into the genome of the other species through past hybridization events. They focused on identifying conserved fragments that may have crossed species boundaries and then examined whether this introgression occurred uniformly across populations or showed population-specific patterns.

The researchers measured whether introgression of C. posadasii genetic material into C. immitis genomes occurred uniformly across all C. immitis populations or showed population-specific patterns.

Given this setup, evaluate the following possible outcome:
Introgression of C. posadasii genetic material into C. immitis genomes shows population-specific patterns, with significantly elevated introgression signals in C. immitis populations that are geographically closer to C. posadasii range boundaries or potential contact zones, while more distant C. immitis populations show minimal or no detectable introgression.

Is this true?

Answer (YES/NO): NO